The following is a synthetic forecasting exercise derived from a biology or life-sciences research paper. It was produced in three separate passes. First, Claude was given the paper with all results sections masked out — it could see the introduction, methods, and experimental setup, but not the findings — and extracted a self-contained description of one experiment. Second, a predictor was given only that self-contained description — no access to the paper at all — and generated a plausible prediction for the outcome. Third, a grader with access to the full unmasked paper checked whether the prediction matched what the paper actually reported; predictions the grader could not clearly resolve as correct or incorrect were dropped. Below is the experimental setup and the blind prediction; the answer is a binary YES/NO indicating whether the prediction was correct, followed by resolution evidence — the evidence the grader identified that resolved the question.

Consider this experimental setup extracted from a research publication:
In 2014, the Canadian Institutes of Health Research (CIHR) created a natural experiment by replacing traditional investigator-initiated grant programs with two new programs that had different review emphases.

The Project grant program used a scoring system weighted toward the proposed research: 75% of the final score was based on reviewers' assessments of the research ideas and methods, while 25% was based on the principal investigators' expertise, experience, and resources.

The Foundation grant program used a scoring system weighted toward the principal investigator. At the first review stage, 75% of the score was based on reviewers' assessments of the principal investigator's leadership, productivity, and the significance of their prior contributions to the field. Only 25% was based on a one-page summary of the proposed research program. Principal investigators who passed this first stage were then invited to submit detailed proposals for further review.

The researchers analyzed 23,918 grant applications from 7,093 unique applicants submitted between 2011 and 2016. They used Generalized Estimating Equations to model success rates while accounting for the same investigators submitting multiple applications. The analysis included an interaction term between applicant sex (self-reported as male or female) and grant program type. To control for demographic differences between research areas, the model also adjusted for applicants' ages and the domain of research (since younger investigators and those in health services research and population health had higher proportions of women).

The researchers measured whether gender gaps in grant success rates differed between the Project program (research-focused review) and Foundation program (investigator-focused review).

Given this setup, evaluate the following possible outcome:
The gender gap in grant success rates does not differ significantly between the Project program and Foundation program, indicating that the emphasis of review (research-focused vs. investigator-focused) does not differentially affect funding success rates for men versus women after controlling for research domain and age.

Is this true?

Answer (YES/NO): NO